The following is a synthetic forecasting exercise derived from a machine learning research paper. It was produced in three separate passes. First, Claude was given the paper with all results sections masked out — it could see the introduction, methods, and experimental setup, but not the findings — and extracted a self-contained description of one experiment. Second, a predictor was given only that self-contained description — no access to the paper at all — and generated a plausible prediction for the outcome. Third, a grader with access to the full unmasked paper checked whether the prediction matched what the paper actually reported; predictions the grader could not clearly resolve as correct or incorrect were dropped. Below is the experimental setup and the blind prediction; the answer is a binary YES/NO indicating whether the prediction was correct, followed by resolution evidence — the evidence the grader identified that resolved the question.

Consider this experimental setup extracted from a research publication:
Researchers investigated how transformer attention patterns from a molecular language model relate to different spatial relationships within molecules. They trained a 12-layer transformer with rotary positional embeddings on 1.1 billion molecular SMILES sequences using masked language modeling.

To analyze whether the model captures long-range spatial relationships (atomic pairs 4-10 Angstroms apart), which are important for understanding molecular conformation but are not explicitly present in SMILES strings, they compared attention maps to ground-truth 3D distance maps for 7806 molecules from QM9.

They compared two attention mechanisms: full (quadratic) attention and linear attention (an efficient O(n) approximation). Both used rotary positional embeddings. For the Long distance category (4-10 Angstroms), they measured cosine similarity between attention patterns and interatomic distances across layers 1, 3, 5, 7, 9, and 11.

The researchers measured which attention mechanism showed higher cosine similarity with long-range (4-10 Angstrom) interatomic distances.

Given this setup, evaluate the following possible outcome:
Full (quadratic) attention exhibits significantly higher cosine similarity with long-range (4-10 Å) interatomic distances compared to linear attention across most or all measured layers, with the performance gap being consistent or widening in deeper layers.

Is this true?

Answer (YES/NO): NO